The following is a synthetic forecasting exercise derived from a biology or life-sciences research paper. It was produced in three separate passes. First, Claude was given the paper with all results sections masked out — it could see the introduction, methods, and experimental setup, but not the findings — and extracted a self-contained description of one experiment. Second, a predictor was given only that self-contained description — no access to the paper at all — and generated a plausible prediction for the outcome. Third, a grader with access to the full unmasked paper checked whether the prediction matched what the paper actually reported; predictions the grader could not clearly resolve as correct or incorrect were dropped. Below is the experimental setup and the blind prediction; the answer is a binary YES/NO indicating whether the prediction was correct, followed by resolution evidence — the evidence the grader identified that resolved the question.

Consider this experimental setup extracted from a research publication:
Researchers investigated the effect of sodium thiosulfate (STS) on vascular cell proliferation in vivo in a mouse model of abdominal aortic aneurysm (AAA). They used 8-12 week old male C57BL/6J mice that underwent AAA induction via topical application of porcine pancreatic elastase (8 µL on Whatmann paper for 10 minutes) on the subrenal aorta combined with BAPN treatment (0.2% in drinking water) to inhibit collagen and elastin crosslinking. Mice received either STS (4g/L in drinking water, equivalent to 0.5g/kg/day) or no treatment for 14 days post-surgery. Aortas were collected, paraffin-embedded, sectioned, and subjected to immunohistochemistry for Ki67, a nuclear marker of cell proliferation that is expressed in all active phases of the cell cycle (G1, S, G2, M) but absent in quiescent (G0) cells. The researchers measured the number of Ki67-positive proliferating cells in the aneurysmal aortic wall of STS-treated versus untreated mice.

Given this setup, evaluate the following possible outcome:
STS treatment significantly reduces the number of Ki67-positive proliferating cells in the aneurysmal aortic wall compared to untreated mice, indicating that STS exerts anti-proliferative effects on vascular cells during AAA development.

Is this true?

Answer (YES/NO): NO